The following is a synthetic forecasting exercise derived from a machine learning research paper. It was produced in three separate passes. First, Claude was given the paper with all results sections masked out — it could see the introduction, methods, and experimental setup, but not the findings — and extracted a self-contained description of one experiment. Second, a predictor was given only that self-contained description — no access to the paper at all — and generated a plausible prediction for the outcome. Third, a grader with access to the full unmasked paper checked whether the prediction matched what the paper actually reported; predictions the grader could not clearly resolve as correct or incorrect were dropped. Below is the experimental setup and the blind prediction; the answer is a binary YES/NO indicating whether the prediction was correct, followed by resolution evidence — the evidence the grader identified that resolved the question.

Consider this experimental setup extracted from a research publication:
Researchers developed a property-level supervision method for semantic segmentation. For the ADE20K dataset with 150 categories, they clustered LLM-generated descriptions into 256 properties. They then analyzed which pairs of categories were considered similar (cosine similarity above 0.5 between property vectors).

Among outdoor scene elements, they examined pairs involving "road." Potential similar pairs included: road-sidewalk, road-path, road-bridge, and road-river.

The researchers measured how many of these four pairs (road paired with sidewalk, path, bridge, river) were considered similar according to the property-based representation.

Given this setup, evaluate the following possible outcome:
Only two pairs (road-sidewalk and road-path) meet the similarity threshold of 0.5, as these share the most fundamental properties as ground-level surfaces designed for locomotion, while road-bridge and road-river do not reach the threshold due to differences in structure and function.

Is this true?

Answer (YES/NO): YES